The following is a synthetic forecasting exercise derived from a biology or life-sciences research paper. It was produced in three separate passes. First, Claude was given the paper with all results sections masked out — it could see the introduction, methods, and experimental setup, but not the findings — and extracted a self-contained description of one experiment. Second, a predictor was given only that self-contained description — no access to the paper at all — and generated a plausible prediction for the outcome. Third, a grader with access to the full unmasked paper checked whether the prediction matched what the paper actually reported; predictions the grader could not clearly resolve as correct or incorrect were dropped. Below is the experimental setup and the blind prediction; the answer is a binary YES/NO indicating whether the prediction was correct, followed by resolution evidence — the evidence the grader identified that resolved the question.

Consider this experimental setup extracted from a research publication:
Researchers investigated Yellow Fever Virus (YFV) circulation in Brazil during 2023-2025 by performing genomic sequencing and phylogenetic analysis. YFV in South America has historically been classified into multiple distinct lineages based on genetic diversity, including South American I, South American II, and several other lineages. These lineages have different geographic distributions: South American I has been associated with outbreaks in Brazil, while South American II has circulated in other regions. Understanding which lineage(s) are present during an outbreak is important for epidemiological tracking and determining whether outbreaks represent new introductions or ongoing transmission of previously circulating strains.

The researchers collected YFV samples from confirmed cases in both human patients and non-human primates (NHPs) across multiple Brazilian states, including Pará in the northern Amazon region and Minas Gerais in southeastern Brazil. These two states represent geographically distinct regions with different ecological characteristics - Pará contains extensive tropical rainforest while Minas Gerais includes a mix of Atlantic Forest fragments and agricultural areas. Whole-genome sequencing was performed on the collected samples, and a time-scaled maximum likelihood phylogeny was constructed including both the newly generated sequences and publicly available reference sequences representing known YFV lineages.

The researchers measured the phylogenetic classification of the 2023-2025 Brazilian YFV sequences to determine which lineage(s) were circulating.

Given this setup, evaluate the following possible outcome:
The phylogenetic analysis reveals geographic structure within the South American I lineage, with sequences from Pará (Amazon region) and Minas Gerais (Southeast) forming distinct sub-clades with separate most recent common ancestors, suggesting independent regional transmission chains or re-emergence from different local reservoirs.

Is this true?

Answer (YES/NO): YES